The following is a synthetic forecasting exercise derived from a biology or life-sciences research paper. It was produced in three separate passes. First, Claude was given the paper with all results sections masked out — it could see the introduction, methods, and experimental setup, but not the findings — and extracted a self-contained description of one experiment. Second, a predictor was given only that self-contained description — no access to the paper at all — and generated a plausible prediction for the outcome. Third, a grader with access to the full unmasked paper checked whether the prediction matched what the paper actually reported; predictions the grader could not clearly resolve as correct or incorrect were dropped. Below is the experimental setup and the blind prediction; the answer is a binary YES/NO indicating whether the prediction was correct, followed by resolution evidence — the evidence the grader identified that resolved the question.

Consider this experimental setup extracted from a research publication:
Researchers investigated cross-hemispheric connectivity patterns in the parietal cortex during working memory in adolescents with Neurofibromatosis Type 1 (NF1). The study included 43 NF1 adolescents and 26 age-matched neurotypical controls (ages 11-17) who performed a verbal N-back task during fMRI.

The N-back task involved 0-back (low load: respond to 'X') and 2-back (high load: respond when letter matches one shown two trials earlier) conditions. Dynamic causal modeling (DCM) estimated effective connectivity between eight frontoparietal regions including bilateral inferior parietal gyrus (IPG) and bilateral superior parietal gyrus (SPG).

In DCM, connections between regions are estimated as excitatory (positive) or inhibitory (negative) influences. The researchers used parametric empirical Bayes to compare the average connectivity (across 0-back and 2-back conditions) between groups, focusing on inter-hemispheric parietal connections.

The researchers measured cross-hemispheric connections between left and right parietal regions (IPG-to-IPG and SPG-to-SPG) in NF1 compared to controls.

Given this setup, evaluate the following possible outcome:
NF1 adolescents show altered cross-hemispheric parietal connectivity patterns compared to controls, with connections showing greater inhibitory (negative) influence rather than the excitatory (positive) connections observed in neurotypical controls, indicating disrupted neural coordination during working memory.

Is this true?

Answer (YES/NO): NO